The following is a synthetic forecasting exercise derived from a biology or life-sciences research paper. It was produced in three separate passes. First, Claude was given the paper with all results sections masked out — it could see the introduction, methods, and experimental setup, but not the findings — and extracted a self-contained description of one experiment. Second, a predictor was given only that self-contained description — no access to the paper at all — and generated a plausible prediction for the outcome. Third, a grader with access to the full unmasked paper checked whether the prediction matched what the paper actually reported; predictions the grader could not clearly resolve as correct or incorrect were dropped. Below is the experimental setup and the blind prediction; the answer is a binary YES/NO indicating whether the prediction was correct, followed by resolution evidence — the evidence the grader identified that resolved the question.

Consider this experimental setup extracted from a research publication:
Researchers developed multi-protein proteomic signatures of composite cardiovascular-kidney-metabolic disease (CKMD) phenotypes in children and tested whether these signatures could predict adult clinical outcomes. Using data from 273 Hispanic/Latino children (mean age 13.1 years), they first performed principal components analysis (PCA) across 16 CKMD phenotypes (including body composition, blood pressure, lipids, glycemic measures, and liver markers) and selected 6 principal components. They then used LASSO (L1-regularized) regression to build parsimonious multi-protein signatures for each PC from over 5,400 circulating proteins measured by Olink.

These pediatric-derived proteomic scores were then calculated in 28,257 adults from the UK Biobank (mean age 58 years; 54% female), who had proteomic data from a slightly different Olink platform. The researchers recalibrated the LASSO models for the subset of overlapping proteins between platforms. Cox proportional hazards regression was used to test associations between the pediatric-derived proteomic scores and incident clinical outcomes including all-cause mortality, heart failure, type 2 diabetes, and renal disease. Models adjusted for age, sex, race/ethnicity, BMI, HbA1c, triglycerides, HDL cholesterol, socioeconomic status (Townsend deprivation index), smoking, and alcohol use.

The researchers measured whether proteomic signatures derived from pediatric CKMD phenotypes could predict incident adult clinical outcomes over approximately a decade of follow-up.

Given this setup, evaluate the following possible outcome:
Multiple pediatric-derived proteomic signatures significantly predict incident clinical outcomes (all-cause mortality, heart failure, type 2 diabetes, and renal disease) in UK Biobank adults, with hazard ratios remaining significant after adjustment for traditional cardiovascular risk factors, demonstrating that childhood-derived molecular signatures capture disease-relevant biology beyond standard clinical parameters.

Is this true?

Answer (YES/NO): YES